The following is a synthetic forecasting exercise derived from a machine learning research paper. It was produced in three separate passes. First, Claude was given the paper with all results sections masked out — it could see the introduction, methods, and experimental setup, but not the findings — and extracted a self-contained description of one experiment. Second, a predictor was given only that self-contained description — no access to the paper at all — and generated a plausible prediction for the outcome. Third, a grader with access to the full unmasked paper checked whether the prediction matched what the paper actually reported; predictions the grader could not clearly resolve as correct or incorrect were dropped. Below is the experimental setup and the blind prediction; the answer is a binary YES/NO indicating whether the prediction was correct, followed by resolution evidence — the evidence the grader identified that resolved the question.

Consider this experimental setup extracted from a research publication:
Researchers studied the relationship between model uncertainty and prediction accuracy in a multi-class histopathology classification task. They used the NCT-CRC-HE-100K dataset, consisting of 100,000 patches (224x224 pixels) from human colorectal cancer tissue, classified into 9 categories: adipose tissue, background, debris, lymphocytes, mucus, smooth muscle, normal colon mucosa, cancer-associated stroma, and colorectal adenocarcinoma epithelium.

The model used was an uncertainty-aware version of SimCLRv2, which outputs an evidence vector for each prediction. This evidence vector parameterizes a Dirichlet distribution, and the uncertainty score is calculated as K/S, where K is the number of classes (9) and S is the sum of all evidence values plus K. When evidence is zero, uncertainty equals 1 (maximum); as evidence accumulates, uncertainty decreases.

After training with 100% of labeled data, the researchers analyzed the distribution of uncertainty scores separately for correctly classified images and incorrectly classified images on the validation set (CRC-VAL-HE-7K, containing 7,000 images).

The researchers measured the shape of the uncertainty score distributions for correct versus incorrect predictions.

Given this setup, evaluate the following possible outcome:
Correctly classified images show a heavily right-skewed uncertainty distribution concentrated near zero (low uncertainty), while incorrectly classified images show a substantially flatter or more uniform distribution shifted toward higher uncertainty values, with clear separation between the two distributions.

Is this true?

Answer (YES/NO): NO